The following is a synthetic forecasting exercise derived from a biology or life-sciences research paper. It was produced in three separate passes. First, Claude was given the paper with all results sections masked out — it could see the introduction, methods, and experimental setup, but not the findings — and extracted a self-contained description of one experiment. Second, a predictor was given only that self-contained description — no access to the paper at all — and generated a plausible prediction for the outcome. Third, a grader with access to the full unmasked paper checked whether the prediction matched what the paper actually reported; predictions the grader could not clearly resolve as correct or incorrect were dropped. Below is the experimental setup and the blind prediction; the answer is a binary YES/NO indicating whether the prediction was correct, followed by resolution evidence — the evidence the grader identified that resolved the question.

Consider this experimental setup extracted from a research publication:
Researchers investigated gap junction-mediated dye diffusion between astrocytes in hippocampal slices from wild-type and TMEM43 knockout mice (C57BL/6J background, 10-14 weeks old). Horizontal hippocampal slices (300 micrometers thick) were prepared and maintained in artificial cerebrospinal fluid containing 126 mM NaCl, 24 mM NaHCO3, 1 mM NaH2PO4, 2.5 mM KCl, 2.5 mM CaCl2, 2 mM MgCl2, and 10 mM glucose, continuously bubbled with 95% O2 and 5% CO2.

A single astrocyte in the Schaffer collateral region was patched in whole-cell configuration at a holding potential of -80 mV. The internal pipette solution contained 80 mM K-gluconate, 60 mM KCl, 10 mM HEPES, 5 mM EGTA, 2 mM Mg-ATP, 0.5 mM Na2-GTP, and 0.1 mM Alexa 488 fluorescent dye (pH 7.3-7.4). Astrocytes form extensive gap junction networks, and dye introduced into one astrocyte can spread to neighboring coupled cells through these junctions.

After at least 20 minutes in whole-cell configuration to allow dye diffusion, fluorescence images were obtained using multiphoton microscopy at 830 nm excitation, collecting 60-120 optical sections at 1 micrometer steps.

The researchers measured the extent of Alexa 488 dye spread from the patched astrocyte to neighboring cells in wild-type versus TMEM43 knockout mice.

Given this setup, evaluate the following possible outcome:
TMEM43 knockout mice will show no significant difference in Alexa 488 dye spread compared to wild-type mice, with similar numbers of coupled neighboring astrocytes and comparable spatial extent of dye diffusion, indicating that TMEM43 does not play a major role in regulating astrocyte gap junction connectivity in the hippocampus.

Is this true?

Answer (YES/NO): NO